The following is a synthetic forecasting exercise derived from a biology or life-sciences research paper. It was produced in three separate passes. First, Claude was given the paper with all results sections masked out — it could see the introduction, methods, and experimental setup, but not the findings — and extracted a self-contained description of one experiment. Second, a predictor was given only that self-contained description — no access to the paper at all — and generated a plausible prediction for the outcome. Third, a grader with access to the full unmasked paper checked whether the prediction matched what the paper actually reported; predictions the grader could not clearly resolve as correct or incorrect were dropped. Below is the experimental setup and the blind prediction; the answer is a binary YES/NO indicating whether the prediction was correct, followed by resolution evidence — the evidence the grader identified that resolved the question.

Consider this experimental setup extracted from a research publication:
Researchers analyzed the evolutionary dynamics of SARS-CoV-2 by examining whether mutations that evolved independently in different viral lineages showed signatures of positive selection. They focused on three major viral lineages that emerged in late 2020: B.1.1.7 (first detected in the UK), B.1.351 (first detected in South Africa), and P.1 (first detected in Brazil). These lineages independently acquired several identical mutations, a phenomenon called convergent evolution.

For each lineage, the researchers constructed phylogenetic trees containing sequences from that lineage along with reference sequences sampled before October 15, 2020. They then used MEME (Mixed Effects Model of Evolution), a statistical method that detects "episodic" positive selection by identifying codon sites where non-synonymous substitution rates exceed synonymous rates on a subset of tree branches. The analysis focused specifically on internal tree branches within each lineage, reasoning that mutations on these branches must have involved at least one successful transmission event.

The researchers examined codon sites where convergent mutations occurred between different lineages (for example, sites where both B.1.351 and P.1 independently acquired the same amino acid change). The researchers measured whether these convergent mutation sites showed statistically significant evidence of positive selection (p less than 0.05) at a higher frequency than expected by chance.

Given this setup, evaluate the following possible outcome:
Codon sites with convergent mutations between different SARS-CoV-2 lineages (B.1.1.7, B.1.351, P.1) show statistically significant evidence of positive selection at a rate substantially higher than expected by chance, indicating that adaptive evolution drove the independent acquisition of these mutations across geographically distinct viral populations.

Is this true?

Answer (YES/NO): YES